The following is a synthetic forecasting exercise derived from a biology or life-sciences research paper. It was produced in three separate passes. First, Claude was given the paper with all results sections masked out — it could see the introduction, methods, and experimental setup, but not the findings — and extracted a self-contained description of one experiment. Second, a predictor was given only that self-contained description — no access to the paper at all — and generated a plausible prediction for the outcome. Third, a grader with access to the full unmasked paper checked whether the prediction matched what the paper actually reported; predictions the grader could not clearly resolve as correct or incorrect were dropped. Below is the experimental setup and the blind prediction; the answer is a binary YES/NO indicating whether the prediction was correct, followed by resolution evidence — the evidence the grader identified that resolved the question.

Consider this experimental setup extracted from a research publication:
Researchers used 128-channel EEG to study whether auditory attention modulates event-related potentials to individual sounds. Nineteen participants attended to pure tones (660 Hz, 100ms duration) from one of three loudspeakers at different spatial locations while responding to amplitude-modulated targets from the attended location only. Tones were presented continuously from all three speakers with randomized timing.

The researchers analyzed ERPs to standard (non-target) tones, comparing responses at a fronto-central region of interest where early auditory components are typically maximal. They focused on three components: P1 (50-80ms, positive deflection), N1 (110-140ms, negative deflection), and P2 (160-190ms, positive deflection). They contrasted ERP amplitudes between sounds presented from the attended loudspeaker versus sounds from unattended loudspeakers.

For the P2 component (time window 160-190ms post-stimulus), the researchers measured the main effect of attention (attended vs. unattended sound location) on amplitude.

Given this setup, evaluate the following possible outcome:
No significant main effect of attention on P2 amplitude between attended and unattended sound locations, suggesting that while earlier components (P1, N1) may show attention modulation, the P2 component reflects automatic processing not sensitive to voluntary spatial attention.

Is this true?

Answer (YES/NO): NO